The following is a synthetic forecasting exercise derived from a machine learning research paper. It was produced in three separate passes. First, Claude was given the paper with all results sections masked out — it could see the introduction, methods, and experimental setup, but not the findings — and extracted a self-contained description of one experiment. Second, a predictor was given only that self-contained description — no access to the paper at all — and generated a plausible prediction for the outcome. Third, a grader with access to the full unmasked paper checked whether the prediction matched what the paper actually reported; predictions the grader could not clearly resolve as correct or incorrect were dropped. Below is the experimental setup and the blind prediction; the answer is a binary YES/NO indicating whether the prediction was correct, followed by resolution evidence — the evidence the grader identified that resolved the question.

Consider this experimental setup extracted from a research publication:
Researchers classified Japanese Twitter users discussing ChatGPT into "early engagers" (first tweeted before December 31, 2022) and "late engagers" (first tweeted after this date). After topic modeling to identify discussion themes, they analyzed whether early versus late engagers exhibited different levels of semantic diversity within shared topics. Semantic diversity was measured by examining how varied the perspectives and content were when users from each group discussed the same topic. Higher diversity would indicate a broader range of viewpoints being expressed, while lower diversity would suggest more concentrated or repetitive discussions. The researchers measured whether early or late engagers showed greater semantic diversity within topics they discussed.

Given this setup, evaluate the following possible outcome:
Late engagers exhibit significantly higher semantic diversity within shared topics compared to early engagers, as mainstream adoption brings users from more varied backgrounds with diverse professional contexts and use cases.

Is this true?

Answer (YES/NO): YES